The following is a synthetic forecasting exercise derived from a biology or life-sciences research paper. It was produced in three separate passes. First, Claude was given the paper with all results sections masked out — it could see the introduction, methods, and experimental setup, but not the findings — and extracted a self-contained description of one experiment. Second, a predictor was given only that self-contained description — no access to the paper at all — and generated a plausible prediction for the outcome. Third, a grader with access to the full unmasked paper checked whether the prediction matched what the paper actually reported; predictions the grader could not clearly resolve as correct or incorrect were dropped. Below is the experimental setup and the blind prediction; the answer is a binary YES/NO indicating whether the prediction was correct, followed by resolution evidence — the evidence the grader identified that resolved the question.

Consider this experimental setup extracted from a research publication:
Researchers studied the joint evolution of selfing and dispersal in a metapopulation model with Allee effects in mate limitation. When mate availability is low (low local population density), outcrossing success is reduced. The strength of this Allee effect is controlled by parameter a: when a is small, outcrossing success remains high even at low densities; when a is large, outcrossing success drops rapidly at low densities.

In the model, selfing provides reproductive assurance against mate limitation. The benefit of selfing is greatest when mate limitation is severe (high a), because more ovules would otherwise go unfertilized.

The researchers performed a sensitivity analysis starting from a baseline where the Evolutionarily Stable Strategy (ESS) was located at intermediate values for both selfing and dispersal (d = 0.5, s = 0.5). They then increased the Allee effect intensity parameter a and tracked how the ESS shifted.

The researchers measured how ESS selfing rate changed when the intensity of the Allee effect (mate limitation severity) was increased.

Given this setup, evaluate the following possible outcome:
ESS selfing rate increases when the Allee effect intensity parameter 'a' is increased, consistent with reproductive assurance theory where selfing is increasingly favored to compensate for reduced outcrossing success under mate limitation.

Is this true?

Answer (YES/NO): YES